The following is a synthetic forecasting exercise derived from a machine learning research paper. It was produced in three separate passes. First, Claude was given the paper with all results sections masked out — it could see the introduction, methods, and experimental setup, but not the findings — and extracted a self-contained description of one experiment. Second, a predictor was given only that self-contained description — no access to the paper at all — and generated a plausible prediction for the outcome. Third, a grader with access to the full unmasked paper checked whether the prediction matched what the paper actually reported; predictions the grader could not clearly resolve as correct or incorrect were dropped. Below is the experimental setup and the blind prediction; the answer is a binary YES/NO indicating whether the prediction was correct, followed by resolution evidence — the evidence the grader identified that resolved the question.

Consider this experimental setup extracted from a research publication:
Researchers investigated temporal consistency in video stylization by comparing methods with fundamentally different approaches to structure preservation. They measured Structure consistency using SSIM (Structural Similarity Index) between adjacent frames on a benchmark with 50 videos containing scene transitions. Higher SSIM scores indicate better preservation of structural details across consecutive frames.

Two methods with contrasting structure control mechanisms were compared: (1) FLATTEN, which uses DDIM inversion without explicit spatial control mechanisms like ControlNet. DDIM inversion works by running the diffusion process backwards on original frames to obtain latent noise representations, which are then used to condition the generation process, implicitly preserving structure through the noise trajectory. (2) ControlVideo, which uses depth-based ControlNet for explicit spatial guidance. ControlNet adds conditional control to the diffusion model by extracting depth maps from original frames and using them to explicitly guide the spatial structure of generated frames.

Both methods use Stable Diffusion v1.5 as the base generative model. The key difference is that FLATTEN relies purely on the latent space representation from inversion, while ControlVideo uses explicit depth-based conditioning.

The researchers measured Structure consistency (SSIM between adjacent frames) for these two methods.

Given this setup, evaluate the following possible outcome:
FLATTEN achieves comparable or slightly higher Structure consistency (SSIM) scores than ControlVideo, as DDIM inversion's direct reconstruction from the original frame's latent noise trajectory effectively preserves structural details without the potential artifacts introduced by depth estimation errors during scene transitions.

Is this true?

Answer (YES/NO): NO